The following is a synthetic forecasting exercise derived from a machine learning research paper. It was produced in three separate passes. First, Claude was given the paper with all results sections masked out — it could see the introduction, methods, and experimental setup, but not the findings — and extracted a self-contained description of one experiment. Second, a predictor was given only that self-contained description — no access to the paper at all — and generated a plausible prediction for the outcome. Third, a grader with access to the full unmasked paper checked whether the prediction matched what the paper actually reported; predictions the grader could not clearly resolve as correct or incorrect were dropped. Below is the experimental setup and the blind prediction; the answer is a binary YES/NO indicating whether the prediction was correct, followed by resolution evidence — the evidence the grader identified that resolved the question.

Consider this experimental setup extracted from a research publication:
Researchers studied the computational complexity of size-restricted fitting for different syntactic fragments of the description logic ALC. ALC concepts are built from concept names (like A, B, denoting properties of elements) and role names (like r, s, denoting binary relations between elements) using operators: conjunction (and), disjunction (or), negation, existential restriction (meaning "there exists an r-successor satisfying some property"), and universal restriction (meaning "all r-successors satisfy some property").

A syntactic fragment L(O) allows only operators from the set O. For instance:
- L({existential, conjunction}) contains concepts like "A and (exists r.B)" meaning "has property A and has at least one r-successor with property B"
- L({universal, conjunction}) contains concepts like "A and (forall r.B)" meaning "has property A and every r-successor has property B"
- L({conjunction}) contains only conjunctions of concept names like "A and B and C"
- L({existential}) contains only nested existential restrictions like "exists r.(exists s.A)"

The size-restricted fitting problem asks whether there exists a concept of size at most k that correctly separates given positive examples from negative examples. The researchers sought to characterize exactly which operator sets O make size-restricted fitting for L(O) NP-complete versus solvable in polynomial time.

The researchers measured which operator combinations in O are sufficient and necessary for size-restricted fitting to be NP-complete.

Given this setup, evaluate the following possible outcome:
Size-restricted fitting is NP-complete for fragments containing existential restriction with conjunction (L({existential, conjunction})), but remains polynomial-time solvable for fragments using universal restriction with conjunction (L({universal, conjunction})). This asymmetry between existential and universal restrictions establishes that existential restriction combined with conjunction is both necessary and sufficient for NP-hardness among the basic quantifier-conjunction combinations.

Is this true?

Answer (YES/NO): NO